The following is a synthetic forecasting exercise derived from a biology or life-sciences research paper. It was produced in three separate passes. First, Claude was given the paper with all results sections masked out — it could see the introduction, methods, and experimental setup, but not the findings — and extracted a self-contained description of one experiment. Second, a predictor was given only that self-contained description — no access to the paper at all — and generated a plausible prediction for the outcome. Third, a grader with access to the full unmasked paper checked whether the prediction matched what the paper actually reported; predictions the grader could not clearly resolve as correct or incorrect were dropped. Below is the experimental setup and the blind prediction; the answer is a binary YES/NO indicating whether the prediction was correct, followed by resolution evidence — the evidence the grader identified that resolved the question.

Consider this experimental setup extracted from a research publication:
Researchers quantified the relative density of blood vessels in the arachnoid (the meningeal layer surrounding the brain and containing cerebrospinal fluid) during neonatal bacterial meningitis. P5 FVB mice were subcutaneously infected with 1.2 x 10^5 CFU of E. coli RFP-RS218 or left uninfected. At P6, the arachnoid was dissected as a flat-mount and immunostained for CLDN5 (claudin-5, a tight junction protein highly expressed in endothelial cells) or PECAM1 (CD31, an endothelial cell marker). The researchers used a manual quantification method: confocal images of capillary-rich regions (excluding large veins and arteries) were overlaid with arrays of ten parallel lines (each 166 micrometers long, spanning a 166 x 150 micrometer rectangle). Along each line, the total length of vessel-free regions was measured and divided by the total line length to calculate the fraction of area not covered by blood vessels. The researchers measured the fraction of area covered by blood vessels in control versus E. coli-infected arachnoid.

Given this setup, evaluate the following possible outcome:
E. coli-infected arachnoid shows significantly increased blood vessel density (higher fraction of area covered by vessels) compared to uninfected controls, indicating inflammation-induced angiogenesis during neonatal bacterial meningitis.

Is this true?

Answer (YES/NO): NO